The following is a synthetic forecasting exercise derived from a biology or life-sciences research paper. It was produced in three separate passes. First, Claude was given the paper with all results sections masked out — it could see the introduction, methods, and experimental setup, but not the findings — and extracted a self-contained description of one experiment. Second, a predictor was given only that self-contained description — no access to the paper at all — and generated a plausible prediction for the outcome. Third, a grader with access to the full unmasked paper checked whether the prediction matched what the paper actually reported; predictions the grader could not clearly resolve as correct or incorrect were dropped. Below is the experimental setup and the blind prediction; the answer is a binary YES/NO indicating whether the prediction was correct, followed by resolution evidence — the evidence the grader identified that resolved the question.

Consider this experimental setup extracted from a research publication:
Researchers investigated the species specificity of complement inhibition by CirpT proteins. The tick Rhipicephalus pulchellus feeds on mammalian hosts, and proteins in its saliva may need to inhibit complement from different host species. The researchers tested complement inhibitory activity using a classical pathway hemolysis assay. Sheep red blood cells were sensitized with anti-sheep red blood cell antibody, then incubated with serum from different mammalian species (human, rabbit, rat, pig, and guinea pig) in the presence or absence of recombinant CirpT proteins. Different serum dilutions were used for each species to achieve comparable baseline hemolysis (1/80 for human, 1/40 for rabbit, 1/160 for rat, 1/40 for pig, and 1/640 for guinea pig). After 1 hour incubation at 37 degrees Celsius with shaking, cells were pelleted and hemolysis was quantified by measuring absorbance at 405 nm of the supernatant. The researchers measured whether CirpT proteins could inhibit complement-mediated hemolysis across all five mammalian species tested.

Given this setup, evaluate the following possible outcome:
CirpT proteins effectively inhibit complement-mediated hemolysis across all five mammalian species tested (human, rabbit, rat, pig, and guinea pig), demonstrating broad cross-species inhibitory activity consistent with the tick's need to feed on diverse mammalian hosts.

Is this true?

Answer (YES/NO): YES